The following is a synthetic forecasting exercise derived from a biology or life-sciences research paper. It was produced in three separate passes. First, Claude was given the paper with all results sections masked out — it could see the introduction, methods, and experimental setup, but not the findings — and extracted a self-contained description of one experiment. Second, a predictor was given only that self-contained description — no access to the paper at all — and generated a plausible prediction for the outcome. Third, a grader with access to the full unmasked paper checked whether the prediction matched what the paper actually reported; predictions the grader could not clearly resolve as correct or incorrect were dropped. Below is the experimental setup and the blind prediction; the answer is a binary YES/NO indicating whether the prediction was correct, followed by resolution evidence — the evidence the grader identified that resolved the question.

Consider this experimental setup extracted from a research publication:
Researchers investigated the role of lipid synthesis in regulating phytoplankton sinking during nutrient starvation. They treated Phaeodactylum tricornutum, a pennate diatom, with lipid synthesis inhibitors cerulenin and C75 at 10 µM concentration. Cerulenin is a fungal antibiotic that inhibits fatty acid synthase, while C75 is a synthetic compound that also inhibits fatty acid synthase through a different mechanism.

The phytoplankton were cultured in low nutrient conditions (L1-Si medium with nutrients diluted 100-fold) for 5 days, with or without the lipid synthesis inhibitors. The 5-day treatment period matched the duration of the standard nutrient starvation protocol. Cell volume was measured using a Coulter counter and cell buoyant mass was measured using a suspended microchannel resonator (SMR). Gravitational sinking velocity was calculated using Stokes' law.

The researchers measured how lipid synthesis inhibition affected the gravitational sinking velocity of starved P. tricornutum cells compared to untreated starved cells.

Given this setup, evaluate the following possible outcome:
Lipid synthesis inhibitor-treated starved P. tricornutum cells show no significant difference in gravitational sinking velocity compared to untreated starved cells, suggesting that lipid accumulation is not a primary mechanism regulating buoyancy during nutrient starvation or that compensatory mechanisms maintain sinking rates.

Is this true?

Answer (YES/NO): NO